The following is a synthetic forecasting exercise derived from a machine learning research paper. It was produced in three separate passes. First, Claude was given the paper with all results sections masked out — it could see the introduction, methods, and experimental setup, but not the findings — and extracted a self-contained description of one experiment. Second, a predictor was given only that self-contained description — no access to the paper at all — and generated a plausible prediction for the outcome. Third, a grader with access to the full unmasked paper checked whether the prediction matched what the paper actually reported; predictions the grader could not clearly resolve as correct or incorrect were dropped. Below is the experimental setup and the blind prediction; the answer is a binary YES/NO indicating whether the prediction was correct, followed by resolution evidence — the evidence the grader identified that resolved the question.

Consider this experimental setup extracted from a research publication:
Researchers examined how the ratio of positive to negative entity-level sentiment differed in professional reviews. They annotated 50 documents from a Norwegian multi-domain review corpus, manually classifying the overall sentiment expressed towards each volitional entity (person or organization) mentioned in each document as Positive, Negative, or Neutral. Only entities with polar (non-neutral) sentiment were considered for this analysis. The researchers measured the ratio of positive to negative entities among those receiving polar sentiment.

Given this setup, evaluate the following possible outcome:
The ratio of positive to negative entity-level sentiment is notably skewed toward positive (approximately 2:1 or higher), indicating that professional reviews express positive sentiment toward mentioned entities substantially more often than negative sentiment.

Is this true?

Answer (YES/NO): YES